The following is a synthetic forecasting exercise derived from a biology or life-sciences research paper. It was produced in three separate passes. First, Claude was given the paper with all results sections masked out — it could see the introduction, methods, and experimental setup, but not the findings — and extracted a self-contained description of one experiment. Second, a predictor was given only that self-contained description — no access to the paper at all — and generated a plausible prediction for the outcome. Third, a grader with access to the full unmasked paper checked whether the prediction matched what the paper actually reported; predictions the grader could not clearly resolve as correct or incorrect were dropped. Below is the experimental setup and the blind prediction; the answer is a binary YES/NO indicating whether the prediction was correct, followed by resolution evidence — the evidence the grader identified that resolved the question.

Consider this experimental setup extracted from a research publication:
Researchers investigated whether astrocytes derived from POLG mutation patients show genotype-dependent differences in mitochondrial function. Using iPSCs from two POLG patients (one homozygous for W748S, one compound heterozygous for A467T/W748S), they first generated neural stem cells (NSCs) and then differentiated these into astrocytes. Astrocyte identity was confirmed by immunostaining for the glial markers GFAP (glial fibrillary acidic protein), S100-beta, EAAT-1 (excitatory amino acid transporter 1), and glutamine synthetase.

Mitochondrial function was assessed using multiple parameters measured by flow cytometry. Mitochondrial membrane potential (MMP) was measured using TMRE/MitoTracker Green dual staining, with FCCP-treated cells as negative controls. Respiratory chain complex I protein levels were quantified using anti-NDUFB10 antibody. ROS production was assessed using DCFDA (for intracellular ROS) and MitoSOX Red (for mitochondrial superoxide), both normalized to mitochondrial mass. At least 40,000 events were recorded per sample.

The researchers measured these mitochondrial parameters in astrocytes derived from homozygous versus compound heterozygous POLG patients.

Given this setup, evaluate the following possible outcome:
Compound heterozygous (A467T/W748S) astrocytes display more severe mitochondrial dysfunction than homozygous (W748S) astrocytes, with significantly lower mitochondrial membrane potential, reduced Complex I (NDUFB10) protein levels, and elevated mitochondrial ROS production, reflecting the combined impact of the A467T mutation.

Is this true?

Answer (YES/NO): NO